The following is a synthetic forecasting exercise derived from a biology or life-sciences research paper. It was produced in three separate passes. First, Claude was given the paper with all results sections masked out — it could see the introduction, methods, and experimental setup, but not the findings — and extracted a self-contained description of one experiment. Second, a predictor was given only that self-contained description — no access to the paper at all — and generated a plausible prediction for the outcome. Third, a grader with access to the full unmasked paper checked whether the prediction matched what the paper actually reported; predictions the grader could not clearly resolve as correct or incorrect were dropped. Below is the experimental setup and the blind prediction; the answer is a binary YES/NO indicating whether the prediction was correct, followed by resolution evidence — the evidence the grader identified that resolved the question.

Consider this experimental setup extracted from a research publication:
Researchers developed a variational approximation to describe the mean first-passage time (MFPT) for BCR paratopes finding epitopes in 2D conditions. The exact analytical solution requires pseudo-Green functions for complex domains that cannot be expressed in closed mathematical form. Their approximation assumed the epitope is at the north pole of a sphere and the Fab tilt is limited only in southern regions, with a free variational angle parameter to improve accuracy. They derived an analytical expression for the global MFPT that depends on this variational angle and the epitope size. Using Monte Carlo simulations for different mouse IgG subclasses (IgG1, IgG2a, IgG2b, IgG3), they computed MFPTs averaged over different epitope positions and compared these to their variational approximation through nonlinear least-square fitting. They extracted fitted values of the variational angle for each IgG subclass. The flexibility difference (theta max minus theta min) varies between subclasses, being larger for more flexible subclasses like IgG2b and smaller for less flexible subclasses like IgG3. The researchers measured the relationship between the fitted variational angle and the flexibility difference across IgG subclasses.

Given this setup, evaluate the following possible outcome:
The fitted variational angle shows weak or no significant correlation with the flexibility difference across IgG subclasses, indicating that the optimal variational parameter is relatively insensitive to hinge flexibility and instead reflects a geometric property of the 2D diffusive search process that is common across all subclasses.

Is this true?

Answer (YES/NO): NO